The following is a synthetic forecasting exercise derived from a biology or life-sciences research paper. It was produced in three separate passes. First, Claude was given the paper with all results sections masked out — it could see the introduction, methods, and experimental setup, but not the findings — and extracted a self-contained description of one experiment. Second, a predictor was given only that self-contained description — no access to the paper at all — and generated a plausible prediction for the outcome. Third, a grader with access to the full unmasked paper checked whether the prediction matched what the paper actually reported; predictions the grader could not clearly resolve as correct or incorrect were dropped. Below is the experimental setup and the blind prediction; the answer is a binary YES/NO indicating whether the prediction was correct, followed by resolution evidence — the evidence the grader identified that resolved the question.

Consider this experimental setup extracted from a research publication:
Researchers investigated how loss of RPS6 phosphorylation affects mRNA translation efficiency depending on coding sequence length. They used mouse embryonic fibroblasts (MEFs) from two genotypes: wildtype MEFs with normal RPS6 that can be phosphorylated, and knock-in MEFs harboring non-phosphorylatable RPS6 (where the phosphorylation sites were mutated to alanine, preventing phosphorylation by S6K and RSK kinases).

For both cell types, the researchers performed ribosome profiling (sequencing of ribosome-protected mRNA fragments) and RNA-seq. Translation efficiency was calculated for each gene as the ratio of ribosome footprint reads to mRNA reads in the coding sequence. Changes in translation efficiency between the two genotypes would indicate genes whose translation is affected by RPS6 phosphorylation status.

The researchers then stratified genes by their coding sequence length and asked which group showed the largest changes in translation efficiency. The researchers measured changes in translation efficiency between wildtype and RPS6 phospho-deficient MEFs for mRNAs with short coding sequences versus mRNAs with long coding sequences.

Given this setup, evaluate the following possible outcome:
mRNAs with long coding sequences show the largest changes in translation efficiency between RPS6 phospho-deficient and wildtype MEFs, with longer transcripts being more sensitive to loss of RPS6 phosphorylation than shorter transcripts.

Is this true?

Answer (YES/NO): NO